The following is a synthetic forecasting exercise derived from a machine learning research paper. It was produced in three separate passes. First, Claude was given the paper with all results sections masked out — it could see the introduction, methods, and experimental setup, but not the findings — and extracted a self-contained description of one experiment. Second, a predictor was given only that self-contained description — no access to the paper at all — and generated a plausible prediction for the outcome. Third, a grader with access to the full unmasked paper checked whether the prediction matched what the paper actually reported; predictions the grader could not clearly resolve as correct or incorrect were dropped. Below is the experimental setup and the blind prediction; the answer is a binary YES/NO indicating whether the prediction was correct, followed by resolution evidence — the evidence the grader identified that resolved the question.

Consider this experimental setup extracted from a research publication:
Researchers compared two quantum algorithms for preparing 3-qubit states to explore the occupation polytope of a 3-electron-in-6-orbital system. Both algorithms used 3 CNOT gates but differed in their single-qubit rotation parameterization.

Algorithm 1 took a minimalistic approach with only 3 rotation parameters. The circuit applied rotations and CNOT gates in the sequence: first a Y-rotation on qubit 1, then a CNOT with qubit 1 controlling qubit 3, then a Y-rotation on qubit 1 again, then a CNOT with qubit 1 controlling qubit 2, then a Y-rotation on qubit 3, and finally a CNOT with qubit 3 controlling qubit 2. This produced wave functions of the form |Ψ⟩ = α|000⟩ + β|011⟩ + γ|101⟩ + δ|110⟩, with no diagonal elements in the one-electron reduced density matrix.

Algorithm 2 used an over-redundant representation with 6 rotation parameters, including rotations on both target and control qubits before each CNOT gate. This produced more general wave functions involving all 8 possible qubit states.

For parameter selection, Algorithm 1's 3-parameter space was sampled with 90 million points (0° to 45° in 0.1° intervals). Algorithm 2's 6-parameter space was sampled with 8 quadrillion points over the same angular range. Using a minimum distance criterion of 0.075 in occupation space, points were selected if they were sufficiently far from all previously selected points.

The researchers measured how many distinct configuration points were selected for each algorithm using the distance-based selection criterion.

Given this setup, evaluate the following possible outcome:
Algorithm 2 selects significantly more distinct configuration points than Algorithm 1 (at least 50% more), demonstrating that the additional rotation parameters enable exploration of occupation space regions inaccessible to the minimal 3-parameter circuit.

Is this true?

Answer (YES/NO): NO